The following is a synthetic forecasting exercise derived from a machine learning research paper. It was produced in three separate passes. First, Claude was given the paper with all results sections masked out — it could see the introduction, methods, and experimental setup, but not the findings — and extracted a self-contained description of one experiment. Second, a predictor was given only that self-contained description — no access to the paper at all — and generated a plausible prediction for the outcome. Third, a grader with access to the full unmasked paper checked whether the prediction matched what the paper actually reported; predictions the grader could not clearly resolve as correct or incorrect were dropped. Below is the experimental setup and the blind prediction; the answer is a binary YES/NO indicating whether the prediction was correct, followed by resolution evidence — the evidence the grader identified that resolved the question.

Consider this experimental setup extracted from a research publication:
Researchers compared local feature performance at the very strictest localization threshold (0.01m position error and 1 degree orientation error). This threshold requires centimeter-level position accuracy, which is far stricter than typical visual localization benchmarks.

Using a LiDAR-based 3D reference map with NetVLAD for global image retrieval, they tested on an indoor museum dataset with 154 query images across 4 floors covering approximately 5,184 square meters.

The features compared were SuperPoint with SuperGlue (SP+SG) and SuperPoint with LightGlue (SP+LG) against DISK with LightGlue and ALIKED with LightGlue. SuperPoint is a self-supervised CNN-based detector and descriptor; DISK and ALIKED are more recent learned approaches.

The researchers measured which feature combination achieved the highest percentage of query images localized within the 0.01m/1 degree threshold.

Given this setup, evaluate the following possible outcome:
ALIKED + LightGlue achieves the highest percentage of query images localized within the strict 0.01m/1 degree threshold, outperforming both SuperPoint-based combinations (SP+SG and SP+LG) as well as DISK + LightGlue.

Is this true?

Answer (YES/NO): NO